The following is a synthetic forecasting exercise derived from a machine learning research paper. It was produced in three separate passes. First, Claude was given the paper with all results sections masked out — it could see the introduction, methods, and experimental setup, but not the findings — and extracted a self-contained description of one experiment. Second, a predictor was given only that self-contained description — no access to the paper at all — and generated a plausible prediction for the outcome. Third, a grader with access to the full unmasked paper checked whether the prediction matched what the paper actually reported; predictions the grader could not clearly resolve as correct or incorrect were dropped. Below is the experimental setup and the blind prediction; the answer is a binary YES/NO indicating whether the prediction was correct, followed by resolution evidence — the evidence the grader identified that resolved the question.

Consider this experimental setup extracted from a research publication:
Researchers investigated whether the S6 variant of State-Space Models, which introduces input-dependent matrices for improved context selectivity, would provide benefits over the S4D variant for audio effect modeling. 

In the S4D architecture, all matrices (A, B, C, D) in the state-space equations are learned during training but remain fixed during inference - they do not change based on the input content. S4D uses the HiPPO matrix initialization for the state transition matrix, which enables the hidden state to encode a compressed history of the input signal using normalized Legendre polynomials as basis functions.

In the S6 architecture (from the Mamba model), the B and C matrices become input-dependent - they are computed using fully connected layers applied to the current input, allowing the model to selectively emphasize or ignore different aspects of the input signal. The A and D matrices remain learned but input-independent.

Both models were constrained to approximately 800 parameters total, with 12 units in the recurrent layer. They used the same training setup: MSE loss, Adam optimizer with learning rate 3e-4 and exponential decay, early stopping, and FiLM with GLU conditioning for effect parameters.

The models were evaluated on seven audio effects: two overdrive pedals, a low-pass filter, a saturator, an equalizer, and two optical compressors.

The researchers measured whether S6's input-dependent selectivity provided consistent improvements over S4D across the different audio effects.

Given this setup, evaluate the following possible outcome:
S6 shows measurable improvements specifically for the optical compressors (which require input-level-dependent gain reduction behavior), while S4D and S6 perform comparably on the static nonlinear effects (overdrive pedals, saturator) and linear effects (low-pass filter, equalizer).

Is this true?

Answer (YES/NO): NO